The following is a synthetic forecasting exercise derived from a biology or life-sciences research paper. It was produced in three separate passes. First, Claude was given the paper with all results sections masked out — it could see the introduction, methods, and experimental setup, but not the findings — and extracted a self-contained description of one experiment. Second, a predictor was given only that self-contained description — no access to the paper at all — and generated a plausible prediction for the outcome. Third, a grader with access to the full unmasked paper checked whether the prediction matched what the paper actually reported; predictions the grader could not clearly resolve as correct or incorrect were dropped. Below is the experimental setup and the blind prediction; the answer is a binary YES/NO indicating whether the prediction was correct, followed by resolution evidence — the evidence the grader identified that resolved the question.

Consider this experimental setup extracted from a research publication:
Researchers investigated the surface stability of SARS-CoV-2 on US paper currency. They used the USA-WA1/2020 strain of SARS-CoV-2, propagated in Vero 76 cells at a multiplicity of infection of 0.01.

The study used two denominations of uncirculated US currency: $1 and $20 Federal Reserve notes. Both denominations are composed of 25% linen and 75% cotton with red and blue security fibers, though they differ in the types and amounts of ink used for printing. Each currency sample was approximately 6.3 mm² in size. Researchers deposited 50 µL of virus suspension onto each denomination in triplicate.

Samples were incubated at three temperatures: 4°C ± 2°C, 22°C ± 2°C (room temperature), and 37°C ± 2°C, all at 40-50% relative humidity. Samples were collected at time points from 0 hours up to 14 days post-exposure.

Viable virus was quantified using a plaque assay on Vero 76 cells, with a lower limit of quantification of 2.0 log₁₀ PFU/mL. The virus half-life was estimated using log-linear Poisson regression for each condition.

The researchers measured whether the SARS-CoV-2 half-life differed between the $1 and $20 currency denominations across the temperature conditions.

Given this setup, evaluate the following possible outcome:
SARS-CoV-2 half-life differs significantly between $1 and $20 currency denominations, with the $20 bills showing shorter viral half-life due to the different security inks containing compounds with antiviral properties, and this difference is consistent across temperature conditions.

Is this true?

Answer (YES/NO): NO